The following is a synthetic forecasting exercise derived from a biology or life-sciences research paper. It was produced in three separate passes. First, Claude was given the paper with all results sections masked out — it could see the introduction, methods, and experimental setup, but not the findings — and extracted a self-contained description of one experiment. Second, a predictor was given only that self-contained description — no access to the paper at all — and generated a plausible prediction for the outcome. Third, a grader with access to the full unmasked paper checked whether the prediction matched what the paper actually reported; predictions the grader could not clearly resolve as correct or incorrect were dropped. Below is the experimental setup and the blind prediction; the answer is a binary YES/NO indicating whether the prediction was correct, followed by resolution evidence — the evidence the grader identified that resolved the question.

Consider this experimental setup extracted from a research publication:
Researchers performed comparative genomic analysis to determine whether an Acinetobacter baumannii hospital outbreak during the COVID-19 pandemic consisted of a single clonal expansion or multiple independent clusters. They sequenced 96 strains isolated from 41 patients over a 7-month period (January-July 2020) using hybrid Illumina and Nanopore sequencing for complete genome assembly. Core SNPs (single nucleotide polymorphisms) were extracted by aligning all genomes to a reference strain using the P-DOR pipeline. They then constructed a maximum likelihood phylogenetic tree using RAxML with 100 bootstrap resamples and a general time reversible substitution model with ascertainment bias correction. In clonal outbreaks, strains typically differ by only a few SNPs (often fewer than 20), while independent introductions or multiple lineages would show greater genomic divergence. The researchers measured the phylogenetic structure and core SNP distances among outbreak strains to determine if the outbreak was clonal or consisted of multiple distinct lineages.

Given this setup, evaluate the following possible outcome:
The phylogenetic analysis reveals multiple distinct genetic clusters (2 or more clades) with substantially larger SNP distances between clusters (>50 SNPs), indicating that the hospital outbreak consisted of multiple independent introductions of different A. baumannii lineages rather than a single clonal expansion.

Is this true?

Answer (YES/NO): NO